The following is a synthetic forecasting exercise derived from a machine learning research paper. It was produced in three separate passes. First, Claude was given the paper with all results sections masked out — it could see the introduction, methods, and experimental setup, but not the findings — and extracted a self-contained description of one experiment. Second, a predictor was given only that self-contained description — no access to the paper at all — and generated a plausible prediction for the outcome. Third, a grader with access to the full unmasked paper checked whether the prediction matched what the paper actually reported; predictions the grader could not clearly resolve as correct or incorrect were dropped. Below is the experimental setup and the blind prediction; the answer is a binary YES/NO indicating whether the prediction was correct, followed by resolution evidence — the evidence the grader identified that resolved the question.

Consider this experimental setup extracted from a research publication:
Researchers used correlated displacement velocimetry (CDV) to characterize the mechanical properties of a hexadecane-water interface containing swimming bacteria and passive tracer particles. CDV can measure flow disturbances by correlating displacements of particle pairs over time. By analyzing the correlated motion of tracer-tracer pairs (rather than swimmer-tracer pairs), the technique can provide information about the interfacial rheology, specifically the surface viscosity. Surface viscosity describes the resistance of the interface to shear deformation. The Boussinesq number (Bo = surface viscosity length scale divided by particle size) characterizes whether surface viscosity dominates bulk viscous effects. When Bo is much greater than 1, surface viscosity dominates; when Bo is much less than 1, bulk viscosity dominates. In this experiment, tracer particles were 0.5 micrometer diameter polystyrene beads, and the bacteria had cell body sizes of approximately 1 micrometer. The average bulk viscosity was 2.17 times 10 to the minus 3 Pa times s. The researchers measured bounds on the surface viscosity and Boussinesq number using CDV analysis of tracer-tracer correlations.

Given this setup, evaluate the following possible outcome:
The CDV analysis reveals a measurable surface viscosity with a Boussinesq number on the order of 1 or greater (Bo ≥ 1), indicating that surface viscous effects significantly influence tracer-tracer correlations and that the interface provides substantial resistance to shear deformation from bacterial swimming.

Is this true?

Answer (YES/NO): NO